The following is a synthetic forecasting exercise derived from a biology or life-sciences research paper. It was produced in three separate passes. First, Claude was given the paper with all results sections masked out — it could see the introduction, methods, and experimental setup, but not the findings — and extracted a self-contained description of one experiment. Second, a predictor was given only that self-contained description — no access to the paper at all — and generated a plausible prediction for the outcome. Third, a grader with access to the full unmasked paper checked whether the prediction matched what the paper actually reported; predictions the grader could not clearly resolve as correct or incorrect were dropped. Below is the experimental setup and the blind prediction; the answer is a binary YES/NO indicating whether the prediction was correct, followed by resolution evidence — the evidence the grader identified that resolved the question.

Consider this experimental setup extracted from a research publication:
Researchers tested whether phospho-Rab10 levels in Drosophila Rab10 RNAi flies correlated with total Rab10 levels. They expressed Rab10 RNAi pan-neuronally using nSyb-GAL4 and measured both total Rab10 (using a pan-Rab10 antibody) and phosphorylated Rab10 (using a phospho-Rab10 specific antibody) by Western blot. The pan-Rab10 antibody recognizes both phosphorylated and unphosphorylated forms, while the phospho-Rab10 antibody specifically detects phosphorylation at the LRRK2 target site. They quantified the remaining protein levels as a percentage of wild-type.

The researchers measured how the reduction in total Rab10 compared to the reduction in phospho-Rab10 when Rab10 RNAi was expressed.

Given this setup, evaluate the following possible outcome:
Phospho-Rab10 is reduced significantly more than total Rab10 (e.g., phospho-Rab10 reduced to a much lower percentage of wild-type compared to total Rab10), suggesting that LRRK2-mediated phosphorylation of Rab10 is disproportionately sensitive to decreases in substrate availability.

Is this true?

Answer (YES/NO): YES